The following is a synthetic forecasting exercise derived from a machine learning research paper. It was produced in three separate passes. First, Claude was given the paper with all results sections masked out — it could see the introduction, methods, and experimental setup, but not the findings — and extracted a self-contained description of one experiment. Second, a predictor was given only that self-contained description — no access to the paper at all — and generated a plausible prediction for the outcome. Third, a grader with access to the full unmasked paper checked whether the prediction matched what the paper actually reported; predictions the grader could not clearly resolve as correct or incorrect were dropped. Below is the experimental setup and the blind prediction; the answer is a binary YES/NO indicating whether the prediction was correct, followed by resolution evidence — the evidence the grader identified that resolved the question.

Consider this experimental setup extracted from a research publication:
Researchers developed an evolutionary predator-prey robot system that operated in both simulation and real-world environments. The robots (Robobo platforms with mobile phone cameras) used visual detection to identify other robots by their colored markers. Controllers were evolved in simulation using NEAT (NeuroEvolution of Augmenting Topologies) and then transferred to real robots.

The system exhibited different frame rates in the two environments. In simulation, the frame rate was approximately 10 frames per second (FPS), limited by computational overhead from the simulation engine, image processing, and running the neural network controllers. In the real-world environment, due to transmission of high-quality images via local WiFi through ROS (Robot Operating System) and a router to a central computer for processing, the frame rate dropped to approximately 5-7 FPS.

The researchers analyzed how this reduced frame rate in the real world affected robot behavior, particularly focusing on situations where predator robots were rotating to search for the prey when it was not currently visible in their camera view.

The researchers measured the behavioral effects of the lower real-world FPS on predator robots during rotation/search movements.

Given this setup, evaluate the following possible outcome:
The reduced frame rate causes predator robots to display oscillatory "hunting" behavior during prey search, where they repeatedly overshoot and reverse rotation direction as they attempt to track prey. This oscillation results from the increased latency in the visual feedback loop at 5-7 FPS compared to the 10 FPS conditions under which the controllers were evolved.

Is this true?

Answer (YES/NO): NO